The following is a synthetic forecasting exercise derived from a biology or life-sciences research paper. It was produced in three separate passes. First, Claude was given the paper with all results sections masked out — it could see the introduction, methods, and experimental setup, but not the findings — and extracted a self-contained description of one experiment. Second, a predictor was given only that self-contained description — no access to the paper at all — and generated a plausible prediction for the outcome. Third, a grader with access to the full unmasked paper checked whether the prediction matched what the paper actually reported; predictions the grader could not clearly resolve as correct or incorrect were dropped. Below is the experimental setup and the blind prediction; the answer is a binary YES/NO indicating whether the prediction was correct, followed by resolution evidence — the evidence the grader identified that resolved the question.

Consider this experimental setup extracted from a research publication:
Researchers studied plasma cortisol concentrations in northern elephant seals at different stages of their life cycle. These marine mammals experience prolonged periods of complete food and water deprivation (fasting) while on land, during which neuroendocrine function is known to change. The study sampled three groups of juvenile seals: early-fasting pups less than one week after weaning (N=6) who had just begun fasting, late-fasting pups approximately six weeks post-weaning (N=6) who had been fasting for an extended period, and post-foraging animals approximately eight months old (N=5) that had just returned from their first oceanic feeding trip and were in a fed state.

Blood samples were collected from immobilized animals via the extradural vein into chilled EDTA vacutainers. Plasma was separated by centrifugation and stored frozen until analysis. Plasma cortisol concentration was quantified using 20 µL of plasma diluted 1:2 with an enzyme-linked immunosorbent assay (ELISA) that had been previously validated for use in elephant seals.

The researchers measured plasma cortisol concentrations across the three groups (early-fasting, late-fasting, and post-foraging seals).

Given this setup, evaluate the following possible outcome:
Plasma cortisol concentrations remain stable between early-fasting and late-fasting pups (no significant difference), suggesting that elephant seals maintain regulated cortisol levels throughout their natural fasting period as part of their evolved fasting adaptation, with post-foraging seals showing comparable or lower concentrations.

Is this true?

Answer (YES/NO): YES